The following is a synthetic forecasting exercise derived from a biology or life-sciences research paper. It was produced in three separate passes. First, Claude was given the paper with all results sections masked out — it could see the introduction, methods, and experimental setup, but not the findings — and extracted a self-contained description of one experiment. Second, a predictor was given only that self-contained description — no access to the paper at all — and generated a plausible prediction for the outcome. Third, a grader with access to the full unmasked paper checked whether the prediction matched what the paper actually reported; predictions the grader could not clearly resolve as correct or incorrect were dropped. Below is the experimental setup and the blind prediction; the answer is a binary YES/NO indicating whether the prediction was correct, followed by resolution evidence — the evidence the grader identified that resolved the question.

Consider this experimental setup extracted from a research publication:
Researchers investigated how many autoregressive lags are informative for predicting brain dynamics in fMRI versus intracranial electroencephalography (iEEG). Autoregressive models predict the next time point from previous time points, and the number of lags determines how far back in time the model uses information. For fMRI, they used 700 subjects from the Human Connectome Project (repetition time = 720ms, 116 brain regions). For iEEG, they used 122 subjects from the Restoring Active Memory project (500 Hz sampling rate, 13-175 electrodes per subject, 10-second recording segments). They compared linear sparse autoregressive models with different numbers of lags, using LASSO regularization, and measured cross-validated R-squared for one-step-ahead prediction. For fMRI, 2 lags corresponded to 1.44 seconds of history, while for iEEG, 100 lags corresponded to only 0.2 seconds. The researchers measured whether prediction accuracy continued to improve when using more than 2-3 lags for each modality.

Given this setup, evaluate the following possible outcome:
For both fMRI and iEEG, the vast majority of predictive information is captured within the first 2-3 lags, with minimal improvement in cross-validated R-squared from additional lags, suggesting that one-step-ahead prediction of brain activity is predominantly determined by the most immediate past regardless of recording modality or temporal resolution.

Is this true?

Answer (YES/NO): NO